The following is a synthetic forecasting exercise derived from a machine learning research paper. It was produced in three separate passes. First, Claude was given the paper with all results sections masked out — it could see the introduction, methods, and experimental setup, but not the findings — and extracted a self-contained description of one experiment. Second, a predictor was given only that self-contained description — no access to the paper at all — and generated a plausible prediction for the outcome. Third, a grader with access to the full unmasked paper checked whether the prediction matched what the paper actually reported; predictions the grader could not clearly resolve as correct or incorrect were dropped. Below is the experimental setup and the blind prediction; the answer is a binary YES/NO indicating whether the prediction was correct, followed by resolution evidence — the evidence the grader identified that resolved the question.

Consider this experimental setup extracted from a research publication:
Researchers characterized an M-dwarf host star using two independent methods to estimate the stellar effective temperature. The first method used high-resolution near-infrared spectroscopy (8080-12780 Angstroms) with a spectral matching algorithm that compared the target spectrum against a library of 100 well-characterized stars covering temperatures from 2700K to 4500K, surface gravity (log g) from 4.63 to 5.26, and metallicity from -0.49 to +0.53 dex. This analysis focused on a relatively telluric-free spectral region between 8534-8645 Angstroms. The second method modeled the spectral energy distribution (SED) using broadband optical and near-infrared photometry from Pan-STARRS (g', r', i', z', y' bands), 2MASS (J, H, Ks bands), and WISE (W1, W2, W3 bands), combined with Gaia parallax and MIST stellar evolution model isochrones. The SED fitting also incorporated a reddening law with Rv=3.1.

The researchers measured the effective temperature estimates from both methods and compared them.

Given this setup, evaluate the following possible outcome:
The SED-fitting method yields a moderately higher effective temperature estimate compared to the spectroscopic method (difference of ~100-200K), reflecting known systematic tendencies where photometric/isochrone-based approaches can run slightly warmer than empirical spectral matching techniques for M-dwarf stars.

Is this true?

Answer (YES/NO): NO